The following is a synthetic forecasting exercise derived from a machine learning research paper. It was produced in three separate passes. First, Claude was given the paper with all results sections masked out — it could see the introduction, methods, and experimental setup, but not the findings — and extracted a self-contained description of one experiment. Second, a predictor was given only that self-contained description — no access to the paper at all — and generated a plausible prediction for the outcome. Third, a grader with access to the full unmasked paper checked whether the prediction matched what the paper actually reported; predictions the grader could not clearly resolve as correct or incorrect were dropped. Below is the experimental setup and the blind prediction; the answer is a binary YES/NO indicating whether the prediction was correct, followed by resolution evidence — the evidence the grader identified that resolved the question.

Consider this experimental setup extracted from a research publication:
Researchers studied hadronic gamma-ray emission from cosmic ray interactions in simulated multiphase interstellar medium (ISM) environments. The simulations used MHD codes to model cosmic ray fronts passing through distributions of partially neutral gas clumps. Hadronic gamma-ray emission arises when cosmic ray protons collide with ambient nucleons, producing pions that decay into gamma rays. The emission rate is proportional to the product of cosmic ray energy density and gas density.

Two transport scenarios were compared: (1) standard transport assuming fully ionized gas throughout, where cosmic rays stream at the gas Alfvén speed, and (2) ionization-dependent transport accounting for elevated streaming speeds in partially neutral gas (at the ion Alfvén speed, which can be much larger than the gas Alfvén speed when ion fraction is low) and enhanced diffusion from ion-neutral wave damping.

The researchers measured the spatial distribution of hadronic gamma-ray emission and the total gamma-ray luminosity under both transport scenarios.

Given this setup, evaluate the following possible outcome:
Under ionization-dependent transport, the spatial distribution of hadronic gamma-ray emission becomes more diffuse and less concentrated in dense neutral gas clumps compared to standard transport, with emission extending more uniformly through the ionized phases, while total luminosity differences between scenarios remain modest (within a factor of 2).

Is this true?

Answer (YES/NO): NO